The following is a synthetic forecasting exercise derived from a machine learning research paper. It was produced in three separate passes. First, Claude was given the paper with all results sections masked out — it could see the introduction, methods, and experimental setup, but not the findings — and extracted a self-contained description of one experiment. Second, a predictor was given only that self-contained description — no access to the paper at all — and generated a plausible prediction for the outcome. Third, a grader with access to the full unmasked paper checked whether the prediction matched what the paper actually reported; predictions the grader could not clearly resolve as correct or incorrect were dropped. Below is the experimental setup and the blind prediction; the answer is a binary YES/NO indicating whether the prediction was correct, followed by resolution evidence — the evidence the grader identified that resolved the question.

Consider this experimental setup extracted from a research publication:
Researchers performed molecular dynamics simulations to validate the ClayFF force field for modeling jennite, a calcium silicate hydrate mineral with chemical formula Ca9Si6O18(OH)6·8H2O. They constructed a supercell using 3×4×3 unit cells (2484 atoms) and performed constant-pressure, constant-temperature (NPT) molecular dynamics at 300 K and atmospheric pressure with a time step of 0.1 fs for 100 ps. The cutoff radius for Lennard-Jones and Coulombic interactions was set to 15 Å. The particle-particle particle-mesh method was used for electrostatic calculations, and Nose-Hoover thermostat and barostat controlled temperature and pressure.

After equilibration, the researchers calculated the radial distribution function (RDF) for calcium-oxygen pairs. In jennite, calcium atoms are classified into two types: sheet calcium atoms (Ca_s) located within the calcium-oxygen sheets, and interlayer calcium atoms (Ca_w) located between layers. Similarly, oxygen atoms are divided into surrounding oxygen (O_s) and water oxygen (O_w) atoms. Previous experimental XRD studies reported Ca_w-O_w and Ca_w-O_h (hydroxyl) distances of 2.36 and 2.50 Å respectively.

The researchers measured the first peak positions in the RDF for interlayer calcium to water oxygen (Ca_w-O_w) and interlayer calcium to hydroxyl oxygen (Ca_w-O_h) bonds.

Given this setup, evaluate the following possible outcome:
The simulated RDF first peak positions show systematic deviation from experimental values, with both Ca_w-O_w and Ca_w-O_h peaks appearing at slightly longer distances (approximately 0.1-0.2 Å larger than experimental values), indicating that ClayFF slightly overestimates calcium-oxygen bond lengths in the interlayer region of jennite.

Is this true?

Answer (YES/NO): NO